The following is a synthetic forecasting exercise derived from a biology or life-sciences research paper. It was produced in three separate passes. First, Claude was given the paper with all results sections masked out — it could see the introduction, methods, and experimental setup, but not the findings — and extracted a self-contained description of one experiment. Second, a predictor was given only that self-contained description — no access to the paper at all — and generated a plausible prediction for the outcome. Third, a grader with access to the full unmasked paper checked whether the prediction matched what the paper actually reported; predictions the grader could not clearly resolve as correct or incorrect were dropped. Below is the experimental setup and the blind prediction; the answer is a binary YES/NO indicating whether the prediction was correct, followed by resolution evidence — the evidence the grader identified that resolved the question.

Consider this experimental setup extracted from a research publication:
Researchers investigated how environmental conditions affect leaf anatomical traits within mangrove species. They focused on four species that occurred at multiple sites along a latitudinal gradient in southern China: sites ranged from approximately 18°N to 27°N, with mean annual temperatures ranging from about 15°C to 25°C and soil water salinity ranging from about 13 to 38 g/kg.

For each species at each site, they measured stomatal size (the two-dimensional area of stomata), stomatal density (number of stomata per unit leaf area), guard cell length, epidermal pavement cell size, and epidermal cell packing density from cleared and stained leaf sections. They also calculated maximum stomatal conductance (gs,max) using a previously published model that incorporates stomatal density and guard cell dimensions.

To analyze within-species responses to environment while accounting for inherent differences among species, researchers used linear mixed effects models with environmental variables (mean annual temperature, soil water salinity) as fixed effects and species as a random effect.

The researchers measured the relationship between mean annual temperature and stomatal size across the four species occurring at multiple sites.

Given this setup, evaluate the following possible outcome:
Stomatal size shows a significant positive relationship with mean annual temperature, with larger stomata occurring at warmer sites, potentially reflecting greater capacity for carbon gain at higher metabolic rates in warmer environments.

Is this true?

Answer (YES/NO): NO